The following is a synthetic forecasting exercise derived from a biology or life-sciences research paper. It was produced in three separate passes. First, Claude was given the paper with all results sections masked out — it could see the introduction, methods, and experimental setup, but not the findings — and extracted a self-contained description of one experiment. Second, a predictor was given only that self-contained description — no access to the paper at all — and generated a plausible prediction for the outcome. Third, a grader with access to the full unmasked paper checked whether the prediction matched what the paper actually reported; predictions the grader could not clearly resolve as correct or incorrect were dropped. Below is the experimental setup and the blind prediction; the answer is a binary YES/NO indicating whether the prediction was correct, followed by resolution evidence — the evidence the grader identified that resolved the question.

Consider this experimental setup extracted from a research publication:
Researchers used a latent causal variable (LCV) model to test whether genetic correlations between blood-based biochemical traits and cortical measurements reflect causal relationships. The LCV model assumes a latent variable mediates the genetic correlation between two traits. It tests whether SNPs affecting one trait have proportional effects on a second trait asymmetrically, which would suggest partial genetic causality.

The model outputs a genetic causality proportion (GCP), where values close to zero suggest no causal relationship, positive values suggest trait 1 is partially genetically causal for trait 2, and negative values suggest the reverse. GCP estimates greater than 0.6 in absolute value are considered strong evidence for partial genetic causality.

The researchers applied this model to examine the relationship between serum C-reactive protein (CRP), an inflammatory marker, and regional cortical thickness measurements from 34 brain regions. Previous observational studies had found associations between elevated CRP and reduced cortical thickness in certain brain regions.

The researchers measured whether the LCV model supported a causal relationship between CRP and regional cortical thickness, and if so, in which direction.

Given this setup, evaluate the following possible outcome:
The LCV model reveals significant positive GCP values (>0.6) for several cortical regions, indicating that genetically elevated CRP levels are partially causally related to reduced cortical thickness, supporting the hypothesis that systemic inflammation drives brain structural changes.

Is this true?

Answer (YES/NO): YES